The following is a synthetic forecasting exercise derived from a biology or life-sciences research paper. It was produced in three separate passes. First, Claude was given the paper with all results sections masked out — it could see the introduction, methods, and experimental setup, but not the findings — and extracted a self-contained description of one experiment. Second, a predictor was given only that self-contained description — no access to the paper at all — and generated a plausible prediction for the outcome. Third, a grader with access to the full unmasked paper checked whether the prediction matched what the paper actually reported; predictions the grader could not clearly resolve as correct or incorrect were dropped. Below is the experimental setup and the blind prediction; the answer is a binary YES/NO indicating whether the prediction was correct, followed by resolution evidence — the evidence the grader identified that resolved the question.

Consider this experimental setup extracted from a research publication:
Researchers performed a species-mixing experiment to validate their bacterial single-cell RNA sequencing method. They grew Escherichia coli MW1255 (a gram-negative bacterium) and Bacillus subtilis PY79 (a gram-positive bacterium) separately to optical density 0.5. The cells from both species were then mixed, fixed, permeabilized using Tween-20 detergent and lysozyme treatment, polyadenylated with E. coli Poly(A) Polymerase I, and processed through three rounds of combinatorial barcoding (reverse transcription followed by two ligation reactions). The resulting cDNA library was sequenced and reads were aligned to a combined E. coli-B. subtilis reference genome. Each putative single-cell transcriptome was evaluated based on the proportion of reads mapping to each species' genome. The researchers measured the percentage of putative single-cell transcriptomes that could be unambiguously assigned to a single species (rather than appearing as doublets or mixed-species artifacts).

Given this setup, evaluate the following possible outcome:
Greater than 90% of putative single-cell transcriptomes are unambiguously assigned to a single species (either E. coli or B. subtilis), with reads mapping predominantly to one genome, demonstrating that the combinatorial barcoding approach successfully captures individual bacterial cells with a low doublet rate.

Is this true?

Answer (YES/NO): YES